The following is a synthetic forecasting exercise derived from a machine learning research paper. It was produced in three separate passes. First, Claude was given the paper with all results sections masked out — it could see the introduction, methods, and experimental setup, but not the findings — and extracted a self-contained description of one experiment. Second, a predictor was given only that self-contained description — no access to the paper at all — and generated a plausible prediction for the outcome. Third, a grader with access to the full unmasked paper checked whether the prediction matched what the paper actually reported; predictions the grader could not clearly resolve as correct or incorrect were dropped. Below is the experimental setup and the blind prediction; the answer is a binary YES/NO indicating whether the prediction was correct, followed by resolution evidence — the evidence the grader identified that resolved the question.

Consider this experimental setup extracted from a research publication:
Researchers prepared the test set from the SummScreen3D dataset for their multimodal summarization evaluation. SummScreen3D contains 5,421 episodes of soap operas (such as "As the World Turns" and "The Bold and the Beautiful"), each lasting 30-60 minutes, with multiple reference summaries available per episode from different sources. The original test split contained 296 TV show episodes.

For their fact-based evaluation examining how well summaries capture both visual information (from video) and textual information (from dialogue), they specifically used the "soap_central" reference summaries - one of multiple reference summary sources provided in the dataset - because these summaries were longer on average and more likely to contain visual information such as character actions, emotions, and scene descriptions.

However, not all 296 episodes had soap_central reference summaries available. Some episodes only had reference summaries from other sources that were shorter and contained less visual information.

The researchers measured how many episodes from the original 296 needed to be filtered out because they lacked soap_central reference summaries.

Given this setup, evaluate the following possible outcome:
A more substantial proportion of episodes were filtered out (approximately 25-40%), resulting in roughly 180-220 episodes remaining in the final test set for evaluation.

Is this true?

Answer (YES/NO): NO